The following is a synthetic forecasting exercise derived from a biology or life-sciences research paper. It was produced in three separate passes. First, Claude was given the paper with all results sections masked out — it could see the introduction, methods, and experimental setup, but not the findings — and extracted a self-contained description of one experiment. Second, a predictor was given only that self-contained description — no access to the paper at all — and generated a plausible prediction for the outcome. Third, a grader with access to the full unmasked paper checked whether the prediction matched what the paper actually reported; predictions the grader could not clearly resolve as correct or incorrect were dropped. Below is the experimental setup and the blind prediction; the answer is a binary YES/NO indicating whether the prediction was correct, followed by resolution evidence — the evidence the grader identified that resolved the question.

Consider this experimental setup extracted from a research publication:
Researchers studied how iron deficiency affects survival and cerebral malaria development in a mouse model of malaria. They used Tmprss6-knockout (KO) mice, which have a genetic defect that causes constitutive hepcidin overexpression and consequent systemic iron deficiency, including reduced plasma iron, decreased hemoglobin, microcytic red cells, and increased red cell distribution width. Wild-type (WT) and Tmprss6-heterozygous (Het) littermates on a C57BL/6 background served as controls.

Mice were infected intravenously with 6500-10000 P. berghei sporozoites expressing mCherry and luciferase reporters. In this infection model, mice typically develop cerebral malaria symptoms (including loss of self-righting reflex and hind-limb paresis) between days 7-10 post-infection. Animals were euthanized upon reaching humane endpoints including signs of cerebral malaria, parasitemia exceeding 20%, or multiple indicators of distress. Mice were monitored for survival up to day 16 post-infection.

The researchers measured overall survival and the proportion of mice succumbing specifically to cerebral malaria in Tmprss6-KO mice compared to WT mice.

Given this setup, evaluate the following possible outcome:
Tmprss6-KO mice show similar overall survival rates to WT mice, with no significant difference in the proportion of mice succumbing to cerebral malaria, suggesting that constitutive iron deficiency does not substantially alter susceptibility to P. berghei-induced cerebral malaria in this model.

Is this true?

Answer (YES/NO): NO